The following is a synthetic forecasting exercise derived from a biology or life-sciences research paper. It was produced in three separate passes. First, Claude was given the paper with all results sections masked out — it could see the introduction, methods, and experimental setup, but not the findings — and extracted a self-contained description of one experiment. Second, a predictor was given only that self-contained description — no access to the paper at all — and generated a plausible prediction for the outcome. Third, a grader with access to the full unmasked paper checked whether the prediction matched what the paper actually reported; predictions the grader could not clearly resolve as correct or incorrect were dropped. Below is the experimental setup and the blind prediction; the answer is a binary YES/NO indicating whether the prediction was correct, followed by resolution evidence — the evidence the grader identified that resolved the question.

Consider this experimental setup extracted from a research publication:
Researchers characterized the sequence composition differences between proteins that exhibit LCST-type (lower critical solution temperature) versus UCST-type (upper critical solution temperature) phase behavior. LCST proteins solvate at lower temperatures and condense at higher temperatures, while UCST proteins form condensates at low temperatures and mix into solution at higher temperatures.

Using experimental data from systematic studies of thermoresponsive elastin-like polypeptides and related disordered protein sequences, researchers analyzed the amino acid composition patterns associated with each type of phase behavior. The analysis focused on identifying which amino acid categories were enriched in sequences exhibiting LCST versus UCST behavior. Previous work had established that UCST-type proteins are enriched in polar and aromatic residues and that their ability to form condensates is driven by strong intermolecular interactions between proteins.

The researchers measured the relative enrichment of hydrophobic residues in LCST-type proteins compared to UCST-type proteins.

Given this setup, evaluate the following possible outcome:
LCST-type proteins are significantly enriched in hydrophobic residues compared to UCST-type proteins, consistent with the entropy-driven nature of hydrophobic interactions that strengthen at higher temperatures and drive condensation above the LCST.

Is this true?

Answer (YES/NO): YES